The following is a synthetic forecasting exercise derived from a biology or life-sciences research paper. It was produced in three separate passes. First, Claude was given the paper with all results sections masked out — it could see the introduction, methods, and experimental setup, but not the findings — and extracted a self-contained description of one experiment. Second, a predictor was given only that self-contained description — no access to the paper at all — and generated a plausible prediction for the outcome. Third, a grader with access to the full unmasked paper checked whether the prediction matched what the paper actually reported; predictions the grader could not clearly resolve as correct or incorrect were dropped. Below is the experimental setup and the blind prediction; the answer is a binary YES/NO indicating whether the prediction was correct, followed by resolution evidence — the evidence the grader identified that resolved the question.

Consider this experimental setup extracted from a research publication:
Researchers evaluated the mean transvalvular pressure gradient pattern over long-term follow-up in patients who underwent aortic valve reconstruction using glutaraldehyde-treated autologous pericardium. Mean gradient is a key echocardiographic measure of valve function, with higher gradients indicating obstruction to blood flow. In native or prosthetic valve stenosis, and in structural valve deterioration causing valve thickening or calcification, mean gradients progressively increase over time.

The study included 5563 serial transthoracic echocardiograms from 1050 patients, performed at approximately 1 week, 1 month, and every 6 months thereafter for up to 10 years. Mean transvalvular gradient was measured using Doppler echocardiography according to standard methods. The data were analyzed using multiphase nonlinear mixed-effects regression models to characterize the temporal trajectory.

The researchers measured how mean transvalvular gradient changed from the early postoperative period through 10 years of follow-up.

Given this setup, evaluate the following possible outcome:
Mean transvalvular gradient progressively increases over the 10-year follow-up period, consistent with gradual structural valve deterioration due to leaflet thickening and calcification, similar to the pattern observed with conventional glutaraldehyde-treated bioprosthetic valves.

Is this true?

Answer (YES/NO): NO